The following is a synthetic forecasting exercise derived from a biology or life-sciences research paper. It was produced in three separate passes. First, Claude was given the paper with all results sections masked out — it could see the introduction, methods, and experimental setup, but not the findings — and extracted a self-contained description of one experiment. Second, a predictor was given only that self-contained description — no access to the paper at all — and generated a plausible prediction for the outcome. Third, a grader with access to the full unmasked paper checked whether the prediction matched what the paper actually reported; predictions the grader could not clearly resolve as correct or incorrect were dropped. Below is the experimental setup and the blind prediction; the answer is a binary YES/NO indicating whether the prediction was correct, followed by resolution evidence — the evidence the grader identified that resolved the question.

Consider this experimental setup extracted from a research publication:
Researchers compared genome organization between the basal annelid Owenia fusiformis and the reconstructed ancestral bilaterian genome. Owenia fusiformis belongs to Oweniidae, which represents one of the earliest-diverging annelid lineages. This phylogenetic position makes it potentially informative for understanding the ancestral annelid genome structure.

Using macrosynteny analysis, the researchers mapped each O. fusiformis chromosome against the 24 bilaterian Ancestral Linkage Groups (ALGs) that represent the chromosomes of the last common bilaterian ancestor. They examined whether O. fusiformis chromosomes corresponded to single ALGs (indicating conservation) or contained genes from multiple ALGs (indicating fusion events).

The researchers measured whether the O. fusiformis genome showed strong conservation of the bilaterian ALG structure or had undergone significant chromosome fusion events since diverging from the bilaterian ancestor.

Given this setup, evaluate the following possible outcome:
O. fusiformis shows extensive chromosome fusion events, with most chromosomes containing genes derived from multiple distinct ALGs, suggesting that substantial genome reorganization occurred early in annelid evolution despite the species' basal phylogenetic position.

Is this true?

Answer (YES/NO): NO